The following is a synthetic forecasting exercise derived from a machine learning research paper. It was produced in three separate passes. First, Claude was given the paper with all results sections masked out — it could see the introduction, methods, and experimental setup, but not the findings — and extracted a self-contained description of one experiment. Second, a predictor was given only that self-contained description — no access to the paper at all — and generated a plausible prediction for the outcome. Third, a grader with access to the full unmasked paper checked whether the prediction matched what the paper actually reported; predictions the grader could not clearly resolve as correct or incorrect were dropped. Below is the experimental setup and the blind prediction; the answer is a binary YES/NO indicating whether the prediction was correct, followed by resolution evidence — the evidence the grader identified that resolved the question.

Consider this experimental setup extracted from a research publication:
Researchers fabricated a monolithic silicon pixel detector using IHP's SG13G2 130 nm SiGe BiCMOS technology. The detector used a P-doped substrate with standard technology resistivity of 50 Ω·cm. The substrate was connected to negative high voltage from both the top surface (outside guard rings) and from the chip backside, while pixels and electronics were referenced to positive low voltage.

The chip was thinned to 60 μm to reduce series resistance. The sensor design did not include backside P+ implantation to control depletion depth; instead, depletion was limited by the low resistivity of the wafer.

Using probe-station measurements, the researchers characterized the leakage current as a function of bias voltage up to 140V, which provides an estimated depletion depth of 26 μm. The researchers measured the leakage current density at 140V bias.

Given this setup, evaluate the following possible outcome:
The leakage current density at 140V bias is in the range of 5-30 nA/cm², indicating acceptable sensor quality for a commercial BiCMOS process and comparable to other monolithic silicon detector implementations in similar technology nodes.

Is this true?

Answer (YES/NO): NO